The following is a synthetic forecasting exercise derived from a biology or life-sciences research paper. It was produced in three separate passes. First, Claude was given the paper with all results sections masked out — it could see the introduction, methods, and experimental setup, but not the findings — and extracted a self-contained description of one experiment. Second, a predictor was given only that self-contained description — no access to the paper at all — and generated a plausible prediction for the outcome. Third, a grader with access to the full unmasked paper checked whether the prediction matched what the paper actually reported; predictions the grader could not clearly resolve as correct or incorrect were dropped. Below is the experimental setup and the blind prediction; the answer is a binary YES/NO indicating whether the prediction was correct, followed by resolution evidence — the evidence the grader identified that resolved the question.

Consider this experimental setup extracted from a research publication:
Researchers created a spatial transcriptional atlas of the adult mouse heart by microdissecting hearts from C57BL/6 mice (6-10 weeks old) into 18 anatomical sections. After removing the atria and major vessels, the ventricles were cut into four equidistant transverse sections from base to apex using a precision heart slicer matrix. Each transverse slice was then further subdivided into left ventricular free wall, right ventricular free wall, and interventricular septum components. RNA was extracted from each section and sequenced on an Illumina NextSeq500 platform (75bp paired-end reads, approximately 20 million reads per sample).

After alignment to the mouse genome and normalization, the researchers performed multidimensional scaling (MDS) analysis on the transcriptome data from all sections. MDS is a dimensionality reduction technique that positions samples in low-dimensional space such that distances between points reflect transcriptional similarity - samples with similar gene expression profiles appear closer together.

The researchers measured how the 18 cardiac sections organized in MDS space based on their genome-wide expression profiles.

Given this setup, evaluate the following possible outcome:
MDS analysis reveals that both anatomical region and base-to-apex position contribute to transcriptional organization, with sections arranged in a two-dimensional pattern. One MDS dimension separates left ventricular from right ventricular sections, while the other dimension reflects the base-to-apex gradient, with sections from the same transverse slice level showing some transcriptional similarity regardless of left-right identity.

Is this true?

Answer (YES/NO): NO